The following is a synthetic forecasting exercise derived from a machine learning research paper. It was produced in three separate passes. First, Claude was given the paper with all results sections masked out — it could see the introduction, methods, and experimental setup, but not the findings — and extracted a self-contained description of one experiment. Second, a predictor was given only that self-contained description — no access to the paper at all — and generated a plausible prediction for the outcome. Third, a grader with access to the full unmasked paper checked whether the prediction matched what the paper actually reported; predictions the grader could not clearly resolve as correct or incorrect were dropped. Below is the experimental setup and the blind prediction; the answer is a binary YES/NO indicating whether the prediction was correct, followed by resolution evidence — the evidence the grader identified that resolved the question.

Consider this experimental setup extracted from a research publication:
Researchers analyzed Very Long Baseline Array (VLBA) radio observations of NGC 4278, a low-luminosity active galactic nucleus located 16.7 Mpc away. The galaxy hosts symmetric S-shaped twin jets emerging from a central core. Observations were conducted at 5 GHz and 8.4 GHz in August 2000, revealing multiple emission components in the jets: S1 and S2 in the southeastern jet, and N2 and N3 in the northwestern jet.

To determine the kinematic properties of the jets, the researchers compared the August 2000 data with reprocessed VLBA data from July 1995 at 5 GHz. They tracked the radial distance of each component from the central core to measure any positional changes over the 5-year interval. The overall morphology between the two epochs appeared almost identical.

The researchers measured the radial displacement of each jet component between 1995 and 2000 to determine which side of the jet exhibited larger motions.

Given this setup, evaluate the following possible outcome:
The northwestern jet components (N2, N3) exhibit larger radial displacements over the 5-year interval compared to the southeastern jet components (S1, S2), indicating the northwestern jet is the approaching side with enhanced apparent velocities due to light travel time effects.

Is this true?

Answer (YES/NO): YES